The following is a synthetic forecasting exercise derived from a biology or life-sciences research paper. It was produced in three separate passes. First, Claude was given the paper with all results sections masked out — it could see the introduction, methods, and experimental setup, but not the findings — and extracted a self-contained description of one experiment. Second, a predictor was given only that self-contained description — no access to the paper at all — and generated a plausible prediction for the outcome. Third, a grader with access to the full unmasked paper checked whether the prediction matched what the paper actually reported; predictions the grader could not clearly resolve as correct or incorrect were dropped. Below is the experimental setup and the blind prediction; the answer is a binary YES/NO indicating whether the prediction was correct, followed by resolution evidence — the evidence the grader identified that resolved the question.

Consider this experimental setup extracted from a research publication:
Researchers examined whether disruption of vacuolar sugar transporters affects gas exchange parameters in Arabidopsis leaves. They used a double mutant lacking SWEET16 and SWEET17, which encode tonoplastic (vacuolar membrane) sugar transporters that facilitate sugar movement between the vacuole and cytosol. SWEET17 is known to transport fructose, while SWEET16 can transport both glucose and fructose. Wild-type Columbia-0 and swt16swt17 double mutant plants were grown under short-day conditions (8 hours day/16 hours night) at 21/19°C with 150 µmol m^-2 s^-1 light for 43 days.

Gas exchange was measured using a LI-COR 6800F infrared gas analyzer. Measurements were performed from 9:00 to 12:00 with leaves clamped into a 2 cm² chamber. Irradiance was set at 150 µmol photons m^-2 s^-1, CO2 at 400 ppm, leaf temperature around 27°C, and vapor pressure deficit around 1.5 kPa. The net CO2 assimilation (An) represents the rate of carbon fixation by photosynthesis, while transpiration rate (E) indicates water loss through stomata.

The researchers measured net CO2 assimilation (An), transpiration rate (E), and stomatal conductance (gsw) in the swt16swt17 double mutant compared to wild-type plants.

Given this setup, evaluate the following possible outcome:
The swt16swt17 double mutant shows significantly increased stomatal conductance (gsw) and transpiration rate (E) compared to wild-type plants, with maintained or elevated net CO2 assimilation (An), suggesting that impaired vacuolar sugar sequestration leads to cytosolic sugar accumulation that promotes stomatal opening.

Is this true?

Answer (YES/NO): NO